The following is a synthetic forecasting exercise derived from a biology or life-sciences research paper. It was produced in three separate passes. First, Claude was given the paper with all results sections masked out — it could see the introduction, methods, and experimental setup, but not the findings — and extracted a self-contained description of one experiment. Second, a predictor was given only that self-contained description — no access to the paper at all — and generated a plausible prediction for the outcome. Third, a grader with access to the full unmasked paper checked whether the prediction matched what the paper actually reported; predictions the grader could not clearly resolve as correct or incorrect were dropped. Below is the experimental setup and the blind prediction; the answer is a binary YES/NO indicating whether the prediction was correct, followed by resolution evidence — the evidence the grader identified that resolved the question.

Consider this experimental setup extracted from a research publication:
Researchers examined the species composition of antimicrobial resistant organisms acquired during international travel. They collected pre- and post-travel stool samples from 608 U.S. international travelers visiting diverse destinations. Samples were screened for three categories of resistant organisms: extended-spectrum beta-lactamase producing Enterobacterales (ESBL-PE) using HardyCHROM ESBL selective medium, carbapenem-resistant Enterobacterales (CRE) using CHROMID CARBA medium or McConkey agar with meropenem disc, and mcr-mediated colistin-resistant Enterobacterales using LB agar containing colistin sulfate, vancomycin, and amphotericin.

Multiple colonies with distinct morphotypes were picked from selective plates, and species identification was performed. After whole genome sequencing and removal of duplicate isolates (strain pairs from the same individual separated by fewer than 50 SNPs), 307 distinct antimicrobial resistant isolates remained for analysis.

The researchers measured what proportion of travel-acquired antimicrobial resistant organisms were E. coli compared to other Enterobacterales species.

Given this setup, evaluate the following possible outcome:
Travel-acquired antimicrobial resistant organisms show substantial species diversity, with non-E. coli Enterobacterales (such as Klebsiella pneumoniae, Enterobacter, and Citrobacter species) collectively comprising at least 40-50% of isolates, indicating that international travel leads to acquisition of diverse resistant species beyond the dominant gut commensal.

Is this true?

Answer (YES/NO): NO